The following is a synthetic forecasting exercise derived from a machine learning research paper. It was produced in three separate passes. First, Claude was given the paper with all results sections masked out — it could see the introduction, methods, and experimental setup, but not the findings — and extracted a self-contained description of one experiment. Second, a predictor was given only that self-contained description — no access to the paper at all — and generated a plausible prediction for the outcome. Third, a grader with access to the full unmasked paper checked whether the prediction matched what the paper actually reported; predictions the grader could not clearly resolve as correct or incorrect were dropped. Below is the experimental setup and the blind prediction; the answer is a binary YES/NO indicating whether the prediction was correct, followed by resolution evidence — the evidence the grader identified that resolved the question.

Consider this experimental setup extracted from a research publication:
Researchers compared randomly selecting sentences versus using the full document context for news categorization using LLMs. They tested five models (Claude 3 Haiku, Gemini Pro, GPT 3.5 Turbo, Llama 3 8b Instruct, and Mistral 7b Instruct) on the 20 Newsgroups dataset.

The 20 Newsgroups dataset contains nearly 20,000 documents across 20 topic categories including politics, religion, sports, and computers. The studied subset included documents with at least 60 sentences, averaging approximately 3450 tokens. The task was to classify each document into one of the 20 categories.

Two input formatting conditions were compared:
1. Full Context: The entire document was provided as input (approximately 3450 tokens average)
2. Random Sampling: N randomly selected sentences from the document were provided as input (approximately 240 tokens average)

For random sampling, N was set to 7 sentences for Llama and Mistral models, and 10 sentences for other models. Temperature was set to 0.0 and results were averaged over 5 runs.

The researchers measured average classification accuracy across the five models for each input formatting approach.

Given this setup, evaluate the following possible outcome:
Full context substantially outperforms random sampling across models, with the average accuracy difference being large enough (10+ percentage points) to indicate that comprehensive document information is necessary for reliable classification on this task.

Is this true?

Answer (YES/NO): NO